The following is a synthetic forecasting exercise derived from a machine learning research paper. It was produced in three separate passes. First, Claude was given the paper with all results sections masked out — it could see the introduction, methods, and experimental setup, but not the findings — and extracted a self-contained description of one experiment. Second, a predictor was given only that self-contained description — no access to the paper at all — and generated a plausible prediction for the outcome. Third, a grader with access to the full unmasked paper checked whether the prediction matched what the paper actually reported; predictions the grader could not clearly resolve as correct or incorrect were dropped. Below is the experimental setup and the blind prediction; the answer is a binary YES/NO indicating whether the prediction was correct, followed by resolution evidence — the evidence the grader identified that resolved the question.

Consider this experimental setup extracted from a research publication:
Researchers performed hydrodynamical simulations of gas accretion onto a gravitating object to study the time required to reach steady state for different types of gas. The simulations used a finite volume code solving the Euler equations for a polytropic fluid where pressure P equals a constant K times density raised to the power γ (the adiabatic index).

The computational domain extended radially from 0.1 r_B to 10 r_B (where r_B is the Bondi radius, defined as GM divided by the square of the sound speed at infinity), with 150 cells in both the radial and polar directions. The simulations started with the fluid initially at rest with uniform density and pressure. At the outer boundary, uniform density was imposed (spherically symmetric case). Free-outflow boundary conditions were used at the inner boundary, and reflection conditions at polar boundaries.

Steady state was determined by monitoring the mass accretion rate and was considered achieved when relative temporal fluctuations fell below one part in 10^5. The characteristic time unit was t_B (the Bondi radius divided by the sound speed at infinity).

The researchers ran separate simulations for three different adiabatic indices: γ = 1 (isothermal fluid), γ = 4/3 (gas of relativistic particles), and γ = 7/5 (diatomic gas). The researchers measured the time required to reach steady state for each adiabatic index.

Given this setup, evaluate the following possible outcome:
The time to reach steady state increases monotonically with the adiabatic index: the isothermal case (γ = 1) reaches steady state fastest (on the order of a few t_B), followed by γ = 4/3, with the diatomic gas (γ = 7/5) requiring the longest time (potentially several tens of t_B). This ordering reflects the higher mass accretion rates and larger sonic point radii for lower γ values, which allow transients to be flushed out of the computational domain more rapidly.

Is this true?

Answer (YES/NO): NO